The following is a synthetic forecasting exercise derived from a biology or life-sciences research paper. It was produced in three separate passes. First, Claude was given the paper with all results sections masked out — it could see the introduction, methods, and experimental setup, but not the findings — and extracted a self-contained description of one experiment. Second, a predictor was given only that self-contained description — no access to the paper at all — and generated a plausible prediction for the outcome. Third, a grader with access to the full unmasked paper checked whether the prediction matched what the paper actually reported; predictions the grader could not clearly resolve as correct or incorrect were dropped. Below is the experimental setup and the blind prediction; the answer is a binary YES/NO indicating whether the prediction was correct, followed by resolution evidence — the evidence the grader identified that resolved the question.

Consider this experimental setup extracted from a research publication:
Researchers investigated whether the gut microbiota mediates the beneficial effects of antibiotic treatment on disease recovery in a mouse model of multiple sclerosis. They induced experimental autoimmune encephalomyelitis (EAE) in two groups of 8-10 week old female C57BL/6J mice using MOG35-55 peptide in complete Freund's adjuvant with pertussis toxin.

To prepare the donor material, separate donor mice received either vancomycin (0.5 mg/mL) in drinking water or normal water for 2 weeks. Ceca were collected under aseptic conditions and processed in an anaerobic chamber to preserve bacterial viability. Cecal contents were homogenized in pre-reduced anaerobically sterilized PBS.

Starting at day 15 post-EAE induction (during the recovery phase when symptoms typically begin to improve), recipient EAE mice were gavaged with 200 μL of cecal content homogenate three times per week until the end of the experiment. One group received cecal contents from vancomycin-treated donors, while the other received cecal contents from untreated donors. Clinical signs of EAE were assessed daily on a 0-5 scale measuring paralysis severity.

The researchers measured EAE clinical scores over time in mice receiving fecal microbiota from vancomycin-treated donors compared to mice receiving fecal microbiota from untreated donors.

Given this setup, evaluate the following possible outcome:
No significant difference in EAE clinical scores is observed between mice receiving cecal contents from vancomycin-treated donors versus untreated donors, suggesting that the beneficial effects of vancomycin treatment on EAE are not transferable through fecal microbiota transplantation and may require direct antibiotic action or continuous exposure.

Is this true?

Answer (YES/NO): NO